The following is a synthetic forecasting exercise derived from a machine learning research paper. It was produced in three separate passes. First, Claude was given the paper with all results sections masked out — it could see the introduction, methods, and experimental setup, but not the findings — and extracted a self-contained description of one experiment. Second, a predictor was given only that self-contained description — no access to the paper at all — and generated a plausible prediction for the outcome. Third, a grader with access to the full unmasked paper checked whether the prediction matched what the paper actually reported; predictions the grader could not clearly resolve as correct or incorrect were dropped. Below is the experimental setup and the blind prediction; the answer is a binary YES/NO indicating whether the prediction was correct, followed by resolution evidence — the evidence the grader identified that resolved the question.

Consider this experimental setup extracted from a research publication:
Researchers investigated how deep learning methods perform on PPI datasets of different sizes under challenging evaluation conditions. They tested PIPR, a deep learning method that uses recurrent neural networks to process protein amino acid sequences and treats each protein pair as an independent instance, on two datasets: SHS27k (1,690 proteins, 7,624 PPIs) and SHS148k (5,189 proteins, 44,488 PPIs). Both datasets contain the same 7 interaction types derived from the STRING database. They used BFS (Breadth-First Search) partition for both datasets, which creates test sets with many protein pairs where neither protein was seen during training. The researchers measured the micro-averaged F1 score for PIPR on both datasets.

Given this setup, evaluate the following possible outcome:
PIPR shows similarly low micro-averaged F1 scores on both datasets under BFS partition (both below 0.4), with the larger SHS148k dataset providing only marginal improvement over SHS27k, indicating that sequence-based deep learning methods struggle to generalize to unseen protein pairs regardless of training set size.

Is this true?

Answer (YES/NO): NO